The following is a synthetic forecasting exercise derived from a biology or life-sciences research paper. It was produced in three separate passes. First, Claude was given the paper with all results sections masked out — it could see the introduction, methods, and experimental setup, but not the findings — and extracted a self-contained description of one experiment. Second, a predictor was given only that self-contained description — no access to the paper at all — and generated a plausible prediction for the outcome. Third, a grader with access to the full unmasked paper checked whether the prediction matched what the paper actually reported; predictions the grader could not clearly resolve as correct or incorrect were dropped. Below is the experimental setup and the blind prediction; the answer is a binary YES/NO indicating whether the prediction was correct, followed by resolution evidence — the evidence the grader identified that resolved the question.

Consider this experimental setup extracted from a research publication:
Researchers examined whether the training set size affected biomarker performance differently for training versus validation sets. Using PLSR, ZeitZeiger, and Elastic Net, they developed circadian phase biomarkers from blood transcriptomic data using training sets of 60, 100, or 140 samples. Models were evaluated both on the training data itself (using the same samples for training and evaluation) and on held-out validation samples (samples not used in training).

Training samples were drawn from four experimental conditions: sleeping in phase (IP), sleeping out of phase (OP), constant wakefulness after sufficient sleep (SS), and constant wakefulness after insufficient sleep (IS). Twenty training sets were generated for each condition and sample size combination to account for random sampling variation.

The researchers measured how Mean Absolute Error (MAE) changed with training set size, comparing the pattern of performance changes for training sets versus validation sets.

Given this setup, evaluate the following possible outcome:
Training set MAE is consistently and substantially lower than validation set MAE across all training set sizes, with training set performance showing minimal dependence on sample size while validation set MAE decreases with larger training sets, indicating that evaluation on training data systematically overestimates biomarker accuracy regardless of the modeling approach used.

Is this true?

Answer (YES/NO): NO